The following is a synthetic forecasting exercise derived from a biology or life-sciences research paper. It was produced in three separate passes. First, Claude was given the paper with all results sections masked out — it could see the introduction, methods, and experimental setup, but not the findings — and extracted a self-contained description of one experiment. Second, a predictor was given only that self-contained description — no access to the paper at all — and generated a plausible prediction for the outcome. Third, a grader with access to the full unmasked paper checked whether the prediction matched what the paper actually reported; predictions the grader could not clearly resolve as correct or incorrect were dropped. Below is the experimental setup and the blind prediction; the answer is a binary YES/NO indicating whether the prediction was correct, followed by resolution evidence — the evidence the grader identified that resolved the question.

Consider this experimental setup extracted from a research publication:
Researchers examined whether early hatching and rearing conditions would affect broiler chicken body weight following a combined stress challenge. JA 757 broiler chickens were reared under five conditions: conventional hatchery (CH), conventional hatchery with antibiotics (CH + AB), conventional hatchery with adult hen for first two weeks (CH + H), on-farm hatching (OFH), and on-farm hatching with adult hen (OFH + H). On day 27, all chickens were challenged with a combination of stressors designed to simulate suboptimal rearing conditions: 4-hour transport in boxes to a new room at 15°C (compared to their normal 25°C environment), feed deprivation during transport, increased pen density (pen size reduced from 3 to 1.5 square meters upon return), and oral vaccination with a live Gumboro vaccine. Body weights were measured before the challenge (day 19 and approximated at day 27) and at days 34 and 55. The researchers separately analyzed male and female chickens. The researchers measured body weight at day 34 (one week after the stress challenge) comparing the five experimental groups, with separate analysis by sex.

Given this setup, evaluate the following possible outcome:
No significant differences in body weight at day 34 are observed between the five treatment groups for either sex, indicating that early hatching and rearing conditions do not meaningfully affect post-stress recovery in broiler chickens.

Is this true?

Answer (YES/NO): NO